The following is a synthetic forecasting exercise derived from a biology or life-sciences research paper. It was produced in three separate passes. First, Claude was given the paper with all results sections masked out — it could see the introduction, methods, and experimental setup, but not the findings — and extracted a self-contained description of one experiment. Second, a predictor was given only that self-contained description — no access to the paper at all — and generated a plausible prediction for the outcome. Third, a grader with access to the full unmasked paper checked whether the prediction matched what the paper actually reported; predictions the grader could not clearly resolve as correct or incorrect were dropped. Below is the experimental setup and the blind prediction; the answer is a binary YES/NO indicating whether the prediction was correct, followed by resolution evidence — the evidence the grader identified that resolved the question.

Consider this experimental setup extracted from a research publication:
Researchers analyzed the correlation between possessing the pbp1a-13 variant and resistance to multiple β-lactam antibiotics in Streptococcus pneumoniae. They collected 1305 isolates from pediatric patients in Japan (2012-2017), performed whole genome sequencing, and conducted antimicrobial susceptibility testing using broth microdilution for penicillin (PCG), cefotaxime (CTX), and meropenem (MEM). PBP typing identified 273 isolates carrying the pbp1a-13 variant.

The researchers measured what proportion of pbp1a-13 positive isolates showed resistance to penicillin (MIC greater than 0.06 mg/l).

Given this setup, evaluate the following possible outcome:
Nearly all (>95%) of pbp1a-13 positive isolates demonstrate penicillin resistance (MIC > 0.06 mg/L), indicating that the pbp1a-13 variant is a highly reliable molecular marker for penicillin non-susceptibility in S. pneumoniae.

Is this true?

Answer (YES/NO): YES